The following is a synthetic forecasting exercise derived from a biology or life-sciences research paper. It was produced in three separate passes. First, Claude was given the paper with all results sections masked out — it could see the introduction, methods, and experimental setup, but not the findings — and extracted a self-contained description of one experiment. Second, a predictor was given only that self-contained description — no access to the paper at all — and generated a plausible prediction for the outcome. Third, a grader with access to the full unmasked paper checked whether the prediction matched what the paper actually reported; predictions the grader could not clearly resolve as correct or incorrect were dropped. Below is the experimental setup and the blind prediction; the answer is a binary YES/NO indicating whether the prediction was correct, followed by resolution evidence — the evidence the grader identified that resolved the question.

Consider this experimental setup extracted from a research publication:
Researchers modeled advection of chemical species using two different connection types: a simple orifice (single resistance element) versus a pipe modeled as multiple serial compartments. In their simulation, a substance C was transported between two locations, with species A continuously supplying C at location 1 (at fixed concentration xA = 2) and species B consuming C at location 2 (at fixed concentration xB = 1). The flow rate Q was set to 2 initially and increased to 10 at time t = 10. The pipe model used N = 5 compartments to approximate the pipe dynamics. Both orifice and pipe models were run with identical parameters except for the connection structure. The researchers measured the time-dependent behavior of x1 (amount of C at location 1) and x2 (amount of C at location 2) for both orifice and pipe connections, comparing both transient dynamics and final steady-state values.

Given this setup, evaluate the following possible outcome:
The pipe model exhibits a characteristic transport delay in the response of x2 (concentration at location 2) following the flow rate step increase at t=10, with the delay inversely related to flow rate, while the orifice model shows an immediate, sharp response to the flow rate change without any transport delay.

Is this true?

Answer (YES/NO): YES